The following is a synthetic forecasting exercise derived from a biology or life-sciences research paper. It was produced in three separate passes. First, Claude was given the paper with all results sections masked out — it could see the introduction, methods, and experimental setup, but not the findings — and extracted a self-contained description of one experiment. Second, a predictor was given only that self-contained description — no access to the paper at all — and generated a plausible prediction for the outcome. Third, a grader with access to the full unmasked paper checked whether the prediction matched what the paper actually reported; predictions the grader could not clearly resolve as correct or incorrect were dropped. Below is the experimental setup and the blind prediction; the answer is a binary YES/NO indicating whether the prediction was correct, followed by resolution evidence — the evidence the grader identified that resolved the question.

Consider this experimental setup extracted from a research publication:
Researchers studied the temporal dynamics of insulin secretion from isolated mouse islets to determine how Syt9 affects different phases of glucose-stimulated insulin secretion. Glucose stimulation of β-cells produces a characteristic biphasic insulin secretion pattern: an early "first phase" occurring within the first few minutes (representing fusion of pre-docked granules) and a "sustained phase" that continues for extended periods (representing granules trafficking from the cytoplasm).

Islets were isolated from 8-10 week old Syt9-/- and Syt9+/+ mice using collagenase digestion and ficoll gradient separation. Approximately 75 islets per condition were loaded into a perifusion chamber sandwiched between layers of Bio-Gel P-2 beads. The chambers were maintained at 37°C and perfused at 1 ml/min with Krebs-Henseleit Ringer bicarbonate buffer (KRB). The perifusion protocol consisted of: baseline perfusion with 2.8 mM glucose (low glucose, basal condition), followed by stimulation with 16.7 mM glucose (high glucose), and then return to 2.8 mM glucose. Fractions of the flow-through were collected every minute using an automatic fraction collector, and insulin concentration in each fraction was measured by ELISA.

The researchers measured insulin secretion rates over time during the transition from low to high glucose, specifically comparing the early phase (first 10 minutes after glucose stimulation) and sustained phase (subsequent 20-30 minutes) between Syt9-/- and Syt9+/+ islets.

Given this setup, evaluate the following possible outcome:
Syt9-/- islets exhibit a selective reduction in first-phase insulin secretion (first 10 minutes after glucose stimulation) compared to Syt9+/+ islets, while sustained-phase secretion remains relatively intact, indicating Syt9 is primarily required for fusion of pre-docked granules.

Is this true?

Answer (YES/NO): NO